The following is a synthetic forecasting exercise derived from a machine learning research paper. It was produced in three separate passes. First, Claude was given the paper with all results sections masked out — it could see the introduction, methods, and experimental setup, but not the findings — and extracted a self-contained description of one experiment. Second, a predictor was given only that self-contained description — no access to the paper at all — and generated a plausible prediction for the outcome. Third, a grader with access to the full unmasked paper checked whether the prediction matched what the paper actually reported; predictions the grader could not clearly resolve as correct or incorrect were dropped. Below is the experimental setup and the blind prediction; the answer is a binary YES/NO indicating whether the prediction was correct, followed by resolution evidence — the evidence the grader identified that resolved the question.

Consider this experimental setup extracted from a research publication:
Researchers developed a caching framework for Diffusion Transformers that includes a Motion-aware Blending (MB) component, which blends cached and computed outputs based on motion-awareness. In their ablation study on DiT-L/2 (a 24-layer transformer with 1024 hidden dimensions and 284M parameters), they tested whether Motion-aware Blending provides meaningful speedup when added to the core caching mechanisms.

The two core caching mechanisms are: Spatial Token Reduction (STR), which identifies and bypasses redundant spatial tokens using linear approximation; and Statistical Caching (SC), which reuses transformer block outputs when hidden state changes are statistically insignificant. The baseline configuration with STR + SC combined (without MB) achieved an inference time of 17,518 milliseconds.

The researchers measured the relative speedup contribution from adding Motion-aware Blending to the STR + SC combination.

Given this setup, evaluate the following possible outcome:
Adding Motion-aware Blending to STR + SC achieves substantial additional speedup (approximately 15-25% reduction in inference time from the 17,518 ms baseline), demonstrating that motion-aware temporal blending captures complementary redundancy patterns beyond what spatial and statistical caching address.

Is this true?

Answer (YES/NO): NO